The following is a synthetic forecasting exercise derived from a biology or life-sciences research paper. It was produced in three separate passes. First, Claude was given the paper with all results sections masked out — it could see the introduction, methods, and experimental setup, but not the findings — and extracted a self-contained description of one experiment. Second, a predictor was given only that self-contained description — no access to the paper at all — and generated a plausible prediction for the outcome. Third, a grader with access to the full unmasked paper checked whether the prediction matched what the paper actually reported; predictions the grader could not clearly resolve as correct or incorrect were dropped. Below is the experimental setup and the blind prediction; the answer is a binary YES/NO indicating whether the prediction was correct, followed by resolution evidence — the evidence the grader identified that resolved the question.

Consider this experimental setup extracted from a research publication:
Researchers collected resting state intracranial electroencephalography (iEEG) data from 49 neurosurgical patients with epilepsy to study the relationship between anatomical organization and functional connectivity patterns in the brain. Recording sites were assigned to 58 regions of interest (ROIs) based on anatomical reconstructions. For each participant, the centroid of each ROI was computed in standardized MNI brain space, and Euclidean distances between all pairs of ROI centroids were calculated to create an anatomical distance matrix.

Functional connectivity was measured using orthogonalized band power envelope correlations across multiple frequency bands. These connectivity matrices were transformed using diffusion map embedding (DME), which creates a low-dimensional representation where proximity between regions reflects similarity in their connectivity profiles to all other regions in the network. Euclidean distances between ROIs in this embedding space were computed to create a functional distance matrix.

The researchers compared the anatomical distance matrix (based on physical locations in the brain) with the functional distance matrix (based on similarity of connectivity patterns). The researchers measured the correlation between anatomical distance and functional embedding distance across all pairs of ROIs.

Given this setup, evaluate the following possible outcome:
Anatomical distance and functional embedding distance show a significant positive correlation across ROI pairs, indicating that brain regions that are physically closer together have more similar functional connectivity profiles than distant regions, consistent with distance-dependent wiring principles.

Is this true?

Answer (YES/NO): NO